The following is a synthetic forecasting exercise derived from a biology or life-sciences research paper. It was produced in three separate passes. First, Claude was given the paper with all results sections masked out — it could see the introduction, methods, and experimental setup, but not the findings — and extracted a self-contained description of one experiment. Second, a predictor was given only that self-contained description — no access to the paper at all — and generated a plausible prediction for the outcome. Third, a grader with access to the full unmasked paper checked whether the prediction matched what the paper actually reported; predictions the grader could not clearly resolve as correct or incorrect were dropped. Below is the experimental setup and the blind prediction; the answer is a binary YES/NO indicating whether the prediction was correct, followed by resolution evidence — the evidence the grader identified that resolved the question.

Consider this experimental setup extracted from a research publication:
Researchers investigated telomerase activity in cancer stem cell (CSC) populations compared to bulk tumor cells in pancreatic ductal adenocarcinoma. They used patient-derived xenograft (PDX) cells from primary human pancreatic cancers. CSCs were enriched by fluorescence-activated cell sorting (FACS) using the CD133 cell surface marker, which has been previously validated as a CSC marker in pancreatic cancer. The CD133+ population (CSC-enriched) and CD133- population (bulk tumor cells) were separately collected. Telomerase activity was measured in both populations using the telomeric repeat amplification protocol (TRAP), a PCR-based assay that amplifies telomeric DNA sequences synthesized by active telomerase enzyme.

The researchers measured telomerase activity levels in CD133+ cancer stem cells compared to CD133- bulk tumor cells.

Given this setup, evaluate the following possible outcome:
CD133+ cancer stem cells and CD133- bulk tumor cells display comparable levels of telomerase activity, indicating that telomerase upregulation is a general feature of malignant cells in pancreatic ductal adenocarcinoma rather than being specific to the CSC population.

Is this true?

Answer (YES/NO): NO